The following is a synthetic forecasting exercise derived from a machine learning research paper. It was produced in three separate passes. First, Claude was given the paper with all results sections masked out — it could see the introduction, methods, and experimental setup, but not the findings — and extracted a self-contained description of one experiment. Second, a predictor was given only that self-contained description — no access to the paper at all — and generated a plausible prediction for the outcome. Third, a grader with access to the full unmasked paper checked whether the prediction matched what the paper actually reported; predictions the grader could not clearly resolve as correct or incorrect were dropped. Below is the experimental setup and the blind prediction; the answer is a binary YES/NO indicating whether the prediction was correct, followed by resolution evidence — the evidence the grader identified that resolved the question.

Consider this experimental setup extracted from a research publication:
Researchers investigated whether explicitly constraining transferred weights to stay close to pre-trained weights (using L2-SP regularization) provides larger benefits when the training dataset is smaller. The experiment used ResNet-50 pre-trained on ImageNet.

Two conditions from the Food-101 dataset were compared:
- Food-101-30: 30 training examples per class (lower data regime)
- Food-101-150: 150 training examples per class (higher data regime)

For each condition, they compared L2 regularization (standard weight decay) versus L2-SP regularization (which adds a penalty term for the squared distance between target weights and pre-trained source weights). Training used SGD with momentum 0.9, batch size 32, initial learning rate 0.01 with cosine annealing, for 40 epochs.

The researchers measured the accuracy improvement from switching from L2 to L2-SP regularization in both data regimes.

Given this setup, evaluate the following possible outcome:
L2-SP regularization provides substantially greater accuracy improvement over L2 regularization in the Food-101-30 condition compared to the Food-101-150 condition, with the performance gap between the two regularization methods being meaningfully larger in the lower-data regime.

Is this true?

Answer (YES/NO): NO